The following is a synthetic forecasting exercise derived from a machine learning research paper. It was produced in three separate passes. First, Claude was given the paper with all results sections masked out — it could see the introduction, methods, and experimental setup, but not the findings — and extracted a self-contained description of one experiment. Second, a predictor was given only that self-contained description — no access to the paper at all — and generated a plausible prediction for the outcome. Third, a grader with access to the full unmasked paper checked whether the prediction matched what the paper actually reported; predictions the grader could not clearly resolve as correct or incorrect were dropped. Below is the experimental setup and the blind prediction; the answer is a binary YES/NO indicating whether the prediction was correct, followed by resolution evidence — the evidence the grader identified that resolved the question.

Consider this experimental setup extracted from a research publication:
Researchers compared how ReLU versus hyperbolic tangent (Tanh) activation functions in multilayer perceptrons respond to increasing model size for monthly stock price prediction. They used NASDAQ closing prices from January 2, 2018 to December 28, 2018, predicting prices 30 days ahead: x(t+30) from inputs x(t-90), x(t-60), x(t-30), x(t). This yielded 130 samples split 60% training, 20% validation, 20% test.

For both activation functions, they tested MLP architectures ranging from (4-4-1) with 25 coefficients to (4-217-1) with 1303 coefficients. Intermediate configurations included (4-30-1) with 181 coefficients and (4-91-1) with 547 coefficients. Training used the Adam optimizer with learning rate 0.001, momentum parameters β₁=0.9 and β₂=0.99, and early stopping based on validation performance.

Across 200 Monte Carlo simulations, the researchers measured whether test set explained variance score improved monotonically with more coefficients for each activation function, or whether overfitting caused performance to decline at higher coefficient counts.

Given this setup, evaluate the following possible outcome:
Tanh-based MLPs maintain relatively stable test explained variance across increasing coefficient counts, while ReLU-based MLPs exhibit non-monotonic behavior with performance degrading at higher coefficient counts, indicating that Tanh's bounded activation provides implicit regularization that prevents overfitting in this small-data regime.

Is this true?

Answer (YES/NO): NO